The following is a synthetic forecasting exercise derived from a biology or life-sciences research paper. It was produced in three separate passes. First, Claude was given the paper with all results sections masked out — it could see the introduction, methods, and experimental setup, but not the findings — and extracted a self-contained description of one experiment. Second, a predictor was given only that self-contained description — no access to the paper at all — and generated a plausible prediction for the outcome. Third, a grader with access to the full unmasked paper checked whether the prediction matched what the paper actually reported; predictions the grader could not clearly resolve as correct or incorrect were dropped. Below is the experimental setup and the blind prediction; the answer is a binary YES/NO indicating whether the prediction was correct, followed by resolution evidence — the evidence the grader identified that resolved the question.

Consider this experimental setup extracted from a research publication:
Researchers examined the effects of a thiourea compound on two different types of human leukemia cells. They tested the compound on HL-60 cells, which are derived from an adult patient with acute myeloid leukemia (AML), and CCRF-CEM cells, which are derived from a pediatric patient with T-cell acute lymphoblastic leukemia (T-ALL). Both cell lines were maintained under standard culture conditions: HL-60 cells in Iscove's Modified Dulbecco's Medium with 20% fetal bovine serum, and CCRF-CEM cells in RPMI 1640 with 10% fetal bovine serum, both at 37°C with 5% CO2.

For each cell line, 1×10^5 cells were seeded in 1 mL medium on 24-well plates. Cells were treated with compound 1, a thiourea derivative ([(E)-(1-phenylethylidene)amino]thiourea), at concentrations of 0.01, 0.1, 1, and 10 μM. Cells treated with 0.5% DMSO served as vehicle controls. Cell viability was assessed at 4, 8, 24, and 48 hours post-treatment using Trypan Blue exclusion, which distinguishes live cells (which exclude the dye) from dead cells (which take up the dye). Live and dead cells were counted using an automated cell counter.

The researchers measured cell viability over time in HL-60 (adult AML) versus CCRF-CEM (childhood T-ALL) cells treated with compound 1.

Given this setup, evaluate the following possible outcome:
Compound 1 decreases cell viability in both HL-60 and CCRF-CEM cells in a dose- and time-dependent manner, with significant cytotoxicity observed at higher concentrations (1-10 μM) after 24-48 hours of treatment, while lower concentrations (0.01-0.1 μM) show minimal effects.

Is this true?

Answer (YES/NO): NO